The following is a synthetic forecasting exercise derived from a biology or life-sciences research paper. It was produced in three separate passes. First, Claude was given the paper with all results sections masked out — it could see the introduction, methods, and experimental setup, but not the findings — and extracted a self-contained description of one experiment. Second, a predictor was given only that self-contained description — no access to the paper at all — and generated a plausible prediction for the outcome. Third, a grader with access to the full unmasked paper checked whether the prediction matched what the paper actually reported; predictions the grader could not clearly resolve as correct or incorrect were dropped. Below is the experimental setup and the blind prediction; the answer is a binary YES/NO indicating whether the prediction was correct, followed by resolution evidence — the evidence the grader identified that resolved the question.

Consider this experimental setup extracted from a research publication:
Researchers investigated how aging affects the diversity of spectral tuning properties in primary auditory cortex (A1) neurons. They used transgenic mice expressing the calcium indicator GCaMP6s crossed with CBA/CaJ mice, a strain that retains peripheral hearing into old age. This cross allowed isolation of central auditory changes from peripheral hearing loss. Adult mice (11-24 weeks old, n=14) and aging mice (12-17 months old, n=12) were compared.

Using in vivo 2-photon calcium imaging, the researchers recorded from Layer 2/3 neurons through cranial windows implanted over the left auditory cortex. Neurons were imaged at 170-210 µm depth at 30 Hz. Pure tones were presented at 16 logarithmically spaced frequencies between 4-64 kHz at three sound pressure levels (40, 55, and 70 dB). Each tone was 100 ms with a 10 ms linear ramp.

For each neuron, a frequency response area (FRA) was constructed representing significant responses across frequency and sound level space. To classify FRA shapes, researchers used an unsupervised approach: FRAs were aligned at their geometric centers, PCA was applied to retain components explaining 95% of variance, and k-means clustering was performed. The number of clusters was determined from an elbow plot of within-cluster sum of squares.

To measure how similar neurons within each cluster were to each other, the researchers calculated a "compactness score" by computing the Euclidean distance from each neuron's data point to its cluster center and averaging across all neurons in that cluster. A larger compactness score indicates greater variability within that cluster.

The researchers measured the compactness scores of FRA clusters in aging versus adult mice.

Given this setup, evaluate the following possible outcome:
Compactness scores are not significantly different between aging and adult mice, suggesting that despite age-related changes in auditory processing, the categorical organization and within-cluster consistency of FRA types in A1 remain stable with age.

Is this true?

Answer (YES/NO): NO